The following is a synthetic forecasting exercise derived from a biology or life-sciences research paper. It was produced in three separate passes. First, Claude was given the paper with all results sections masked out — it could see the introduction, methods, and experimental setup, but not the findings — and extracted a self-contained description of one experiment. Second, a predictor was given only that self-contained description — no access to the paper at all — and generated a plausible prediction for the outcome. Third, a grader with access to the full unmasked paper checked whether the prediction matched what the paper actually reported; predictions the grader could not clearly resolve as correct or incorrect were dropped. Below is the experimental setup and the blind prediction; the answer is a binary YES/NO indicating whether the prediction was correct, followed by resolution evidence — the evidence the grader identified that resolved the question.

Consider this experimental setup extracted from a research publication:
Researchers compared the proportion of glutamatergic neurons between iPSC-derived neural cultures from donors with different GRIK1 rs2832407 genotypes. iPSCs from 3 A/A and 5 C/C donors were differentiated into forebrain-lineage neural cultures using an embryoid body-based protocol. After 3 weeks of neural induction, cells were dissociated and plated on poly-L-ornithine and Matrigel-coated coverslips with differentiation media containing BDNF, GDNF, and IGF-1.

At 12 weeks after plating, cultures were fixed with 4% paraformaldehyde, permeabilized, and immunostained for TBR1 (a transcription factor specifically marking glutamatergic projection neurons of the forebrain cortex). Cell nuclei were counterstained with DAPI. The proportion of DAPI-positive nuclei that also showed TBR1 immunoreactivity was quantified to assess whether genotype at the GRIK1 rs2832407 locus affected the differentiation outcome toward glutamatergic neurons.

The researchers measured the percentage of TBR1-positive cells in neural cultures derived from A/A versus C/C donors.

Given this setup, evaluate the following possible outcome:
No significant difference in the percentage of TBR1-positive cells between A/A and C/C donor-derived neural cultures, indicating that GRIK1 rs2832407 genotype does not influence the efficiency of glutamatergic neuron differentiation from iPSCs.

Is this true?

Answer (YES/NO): YES